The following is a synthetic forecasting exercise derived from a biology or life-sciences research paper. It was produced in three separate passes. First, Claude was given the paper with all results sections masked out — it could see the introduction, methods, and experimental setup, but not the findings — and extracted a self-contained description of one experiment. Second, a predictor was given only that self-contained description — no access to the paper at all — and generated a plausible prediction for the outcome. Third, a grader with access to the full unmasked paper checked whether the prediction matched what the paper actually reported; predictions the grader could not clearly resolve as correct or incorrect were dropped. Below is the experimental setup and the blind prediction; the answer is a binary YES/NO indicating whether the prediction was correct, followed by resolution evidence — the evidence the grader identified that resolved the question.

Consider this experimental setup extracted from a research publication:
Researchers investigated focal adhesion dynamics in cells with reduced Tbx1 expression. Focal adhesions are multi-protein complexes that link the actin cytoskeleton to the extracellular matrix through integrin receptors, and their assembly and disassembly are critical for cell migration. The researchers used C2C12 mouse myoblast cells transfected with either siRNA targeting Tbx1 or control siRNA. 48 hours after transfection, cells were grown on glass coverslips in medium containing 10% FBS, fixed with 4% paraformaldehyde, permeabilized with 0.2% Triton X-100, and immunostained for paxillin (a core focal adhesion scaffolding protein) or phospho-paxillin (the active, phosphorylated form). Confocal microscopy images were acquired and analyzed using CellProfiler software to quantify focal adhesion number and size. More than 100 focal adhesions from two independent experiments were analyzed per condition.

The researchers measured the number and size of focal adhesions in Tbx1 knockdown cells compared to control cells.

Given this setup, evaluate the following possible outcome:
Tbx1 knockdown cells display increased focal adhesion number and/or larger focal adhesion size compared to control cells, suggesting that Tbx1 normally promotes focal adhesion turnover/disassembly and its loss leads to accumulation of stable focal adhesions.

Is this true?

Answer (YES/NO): NO